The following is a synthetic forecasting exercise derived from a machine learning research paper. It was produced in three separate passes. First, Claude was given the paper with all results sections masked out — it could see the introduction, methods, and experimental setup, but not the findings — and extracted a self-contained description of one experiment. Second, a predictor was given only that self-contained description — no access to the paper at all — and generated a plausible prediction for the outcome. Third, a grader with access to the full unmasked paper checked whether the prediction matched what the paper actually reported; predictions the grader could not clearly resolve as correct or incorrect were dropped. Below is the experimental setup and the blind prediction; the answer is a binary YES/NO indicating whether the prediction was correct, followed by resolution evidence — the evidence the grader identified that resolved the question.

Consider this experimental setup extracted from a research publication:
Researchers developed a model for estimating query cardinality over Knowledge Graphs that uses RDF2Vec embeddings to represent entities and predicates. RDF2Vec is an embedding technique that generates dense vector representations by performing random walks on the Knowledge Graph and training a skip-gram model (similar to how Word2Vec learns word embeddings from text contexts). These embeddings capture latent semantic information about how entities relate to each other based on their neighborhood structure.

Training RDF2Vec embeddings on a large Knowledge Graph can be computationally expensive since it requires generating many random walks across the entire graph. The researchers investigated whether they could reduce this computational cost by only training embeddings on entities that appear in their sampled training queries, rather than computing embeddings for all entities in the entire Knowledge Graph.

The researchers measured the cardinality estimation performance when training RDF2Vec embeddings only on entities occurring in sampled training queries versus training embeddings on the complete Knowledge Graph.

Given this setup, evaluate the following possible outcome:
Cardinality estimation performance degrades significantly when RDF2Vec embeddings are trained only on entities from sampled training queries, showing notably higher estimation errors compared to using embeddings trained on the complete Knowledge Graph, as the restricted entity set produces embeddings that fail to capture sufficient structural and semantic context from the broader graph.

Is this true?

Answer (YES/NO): NO